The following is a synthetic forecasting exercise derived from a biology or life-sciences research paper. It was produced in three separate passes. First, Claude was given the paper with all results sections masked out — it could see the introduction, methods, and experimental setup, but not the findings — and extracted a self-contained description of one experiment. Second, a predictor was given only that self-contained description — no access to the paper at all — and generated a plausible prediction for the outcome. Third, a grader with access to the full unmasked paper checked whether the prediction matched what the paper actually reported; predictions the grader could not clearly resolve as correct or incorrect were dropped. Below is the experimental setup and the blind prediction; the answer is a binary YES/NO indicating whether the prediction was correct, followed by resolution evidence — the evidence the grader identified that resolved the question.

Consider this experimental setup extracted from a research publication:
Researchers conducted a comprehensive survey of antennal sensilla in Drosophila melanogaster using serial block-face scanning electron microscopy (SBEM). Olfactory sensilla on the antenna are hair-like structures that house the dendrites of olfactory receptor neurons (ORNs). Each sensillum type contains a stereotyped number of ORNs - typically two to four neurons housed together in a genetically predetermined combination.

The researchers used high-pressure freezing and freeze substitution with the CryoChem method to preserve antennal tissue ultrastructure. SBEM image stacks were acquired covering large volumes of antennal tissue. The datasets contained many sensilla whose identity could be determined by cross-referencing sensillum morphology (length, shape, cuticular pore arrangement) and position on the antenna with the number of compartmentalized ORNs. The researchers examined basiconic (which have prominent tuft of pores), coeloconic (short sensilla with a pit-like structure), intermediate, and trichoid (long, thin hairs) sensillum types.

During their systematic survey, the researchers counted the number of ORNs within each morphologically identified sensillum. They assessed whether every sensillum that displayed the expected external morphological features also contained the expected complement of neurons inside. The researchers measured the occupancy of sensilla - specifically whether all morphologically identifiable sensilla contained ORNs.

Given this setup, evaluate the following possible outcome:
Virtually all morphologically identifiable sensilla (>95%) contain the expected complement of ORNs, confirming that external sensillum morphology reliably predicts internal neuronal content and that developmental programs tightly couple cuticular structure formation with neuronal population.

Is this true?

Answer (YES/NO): YES